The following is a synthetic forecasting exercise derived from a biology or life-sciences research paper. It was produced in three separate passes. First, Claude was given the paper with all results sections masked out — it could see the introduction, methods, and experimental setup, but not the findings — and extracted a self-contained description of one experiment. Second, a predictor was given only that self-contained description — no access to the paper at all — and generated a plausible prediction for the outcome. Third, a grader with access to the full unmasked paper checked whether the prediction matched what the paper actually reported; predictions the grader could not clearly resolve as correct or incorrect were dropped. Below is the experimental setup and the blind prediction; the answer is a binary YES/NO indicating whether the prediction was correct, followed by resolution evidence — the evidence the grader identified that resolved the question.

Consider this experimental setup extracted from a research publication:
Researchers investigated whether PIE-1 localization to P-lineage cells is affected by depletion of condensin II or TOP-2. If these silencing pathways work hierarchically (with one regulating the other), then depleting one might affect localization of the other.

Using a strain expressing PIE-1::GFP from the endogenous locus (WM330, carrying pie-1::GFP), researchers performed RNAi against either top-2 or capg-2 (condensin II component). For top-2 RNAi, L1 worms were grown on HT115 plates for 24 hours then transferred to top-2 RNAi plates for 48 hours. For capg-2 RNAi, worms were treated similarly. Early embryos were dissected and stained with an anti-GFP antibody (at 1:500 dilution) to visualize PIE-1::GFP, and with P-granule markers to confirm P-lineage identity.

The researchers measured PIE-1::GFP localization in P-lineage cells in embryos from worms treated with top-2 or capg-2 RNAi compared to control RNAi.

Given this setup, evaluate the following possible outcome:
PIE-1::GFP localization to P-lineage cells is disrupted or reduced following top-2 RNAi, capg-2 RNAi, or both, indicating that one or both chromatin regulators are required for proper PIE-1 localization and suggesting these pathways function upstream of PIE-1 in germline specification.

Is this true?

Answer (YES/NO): NO